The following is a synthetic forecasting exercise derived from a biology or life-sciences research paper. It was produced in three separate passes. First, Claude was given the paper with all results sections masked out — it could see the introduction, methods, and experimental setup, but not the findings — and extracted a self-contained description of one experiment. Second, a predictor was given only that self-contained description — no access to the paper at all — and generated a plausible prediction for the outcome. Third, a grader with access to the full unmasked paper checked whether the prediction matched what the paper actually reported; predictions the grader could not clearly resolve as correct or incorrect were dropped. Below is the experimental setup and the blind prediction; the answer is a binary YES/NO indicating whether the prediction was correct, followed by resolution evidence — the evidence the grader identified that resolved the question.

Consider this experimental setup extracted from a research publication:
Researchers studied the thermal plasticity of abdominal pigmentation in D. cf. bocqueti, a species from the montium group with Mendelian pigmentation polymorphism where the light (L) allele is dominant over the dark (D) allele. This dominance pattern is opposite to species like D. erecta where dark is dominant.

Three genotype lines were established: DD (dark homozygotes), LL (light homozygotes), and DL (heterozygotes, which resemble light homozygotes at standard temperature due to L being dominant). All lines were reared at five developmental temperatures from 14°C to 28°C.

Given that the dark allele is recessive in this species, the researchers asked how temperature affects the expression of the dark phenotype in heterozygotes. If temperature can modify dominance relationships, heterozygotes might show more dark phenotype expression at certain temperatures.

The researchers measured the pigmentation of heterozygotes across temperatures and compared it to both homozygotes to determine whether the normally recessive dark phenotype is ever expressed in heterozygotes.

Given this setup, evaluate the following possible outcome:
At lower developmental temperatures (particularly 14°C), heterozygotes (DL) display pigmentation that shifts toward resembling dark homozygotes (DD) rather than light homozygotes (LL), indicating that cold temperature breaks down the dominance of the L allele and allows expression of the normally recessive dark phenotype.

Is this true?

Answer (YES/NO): YES